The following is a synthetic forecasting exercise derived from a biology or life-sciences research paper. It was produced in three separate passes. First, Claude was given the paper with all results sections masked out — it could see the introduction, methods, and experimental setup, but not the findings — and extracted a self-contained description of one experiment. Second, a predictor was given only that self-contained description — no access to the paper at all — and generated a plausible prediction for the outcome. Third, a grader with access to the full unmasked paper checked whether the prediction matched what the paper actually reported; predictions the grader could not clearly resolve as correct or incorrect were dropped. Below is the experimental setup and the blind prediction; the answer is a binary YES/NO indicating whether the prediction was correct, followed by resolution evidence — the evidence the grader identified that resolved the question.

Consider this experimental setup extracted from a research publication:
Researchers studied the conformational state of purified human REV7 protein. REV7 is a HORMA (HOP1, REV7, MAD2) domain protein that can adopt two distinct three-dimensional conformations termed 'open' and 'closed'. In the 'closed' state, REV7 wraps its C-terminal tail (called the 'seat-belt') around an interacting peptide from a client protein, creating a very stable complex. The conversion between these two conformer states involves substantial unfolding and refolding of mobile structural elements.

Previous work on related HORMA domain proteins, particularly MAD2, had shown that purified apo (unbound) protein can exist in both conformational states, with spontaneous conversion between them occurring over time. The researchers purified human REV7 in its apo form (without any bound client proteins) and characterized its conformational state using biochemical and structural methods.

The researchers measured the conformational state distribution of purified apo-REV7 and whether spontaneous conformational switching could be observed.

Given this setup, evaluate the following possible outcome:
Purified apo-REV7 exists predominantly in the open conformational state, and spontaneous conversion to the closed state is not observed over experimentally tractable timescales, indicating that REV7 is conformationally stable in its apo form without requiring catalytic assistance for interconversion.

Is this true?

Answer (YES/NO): NO